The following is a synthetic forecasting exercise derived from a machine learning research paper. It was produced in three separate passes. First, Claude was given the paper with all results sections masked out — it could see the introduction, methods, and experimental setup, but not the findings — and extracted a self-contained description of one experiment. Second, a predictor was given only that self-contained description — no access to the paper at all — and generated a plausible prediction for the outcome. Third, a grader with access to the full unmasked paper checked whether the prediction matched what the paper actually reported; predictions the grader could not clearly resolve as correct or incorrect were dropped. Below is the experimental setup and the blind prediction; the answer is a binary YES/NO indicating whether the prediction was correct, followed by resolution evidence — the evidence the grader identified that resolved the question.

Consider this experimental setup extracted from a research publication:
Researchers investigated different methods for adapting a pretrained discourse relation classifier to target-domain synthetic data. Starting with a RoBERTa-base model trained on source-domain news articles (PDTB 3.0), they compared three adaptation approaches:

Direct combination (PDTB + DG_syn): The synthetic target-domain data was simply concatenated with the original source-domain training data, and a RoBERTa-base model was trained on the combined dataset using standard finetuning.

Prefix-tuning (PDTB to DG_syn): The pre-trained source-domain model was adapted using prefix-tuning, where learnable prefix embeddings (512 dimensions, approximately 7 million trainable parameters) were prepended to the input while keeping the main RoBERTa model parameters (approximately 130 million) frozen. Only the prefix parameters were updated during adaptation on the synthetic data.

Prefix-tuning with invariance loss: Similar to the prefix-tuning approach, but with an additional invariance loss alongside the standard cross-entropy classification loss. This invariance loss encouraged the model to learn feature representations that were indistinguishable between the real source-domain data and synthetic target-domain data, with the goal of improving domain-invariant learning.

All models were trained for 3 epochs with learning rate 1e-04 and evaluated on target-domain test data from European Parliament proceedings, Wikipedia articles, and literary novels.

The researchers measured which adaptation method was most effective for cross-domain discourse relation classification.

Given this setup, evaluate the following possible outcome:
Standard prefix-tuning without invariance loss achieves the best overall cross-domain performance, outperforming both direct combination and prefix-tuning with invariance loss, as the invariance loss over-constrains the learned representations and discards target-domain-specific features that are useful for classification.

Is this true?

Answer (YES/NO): NO